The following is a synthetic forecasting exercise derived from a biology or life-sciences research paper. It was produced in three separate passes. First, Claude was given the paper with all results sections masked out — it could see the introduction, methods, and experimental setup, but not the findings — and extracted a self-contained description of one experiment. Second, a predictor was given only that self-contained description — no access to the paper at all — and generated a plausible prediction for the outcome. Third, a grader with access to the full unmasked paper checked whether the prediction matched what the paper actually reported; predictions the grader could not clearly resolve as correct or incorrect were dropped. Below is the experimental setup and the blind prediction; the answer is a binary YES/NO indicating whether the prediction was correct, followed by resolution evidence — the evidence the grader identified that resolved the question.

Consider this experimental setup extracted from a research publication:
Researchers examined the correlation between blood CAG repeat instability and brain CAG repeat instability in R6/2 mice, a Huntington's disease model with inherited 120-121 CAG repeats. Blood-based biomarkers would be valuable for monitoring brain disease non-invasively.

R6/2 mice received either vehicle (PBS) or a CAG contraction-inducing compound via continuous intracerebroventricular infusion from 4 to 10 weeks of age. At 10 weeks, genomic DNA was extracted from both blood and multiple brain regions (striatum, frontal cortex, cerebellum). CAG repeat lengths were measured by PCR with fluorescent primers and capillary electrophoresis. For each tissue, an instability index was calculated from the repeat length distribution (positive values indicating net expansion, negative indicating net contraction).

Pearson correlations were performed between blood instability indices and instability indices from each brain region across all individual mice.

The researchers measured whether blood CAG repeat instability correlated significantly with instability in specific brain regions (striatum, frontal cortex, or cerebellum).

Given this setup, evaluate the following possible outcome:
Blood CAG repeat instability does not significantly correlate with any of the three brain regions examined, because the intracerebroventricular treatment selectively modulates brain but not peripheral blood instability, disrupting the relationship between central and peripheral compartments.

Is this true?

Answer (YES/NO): NO